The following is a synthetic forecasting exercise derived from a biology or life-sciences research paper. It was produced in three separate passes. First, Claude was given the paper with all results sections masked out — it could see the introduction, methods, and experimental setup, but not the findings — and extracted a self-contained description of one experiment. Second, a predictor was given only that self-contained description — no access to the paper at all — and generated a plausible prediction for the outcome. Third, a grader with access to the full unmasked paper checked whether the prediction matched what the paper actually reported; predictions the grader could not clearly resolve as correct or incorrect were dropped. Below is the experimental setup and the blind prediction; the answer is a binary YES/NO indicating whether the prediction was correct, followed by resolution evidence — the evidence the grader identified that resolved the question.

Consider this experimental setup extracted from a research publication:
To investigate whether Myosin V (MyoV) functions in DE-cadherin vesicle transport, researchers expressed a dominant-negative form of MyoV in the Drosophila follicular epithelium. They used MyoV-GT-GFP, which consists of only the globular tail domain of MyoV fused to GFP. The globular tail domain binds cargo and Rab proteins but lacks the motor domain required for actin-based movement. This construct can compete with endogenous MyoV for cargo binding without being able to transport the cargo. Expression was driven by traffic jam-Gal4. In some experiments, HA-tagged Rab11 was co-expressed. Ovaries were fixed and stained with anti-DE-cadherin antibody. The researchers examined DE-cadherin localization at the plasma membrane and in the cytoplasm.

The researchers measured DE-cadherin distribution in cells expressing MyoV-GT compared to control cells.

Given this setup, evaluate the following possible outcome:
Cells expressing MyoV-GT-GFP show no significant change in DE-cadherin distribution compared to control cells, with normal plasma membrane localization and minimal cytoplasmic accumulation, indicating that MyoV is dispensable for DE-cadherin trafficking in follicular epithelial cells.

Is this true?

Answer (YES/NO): NO